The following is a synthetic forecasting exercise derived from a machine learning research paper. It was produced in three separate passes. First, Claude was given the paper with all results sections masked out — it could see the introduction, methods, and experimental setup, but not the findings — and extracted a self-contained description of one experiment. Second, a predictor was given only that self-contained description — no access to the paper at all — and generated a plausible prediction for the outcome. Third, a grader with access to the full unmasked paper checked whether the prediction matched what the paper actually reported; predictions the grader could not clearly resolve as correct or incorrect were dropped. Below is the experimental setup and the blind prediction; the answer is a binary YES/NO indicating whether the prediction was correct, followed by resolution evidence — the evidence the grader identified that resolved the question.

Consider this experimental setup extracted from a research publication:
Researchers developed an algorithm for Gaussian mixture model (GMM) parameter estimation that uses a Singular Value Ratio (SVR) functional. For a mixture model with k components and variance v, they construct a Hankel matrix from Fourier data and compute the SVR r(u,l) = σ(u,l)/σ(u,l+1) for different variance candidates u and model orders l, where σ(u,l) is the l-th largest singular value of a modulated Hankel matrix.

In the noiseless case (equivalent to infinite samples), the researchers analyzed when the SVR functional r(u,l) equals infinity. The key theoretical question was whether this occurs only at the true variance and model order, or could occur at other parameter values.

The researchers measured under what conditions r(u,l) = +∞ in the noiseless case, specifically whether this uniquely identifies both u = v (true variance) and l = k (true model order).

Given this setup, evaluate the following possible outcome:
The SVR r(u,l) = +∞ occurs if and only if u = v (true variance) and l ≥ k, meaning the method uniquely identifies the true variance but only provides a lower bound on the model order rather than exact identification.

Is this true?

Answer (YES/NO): NO